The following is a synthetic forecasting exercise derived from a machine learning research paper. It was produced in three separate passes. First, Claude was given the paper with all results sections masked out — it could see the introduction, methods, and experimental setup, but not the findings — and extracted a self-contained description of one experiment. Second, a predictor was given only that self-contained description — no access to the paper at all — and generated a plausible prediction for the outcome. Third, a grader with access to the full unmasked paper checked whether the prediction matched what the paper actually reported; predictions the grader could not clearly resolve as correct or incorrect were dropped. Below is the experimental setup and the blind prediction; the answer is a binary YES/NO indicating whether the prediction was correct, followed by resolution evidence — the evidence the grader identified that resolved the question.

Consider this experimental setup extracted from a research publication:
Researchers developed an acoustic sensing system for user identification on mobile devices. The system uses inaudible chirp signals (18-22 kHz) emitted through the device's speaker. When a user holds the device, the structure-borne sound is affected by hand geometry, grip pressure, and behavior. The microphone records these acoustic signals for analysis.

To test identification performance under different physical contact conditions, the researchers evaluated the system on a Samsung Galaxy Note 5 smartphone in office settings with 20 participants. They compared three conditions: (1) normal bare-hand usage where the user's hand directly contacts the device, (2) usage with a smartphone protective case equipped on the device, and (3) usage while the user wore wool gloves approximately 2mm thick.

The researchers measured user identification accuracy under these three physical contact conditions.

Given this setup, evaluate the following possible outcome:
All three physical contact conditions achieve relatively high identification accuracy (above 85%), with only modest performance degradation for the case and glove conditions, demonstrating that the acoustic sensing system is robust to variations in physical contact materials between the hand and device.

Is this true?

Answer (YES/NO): NO